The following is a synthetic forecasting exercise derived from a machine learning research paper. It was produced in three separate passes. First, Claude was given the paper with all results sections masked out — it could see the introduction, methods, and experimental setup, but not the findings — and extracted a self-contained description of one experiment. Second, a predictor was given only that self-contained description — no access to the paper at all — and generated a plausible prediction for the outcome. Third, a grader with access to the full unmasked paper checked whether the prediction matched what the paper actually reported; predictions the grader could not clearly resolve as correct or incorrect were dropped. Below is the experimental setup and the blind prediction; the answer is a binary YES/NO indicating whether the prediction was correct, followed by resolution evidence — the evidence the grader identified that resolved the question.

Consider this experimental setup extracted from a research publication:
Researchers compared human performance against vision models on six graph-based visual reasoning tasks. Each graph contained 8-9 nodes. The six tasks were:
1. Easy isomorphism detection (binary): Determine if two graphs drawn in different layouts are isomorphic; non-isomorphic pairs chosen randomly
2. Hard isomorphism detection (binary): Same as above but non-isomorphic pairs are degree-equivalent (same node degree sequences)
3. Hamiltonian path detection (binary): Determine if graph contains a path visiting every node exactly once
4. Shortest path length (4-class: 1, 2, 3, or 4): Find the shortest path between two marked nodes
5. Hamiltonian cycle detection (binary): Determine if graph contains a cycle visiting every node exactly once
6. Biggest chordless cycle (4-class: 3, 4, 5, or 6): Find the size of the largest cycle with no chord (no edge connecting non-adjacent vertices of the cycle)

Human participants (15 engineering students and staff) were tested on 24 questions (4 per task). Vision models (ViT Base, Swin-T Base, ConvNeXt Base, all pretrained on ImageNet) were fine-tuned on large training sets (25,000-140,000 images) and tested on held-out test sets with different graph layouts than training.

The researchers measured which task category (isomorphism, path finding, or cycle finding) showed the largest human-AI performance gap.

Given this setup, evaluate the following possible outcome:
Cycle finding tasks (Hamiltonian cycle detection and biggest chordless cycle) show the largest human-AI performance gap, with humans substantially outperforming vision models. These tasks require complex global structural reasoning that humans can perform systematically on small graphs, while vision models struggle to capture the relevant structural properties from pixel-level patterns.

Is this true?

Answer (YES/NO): NO